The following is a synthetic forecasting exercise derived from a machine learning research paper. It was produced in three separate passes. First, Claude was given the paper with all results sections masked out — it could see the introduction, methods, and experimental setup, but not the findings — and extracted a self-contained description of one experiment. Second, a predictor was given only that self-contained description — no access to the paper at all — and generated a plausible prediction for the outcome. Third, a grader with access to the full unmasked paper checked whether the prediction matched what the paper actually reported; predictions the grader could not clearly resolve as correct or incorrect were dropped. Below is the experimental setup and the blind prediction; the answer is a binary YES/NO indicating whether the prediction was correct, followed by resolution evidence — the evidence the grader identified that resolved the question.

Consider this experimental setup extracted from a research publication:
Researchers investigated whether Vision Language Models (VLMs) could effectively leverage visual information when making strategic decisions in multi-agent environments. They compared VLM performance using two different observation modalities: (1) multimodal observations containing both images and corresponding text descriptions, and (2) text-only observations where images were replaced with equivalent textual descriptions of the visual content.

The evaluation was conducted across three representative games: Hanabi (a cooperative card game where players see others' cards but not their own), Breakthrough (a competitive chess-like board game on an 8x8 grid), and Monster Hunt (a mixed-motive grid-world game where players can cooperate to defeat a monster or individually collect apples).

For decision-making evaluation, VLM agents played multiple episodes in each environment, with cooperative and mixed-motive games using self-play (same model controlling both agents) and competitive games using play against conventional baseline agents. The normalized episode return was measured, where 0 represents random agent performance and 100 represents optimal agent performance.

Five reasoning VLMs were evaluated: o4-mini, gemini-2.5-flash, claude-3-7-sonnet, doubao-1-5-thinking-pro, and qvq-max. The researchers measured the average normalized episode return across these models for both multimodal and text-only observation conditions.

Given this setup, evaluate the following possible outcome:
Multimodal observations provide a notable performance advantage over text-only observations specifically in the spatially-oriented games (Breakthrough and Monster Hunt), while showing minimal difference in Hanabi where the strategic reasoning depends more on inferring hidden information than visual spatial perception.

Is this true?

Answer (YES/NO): NO